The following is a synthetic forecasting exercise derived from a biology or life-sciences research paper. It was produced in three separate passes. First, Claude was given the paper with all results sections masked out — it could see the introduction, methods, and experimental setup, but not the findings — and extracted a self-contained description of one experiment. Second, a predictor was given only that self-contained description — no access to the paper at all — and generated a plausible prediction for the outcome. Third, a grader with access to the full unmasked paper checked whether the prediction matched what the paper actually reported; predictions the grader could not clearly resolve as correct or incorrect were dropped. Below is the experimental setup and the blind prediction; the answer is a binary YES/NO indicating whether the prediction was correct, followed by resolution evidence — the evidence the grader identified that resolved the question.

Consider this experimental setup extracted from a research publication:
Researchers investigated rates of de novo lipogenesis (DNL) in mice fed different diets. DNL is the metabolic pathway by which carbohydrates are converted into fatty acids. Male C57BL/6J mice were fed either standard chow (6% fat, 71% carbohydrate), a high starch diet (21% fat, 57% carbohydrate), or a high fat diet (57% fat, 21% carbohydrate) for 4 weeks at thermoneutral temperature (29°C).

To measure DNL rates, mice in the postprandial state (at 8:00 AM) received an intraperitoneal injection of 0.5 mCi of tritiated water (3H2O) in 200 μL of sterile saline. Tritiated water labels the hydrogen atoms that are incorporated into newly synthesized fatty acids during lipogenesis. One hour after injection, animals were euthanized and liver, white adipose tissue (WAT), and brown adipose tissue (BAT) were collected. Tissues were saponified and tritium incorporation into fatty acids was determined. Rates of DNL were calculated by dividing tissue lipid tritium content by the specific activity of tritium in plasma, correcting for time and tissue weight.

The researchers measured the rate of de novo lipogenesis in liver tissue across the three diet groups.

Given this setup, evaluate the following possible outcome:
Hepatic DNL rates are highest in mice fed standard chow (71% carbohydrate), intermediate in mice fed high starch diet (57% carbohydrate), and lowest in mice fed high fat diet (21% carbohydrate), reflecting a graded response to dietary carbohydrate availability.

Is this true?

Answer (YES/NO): NO